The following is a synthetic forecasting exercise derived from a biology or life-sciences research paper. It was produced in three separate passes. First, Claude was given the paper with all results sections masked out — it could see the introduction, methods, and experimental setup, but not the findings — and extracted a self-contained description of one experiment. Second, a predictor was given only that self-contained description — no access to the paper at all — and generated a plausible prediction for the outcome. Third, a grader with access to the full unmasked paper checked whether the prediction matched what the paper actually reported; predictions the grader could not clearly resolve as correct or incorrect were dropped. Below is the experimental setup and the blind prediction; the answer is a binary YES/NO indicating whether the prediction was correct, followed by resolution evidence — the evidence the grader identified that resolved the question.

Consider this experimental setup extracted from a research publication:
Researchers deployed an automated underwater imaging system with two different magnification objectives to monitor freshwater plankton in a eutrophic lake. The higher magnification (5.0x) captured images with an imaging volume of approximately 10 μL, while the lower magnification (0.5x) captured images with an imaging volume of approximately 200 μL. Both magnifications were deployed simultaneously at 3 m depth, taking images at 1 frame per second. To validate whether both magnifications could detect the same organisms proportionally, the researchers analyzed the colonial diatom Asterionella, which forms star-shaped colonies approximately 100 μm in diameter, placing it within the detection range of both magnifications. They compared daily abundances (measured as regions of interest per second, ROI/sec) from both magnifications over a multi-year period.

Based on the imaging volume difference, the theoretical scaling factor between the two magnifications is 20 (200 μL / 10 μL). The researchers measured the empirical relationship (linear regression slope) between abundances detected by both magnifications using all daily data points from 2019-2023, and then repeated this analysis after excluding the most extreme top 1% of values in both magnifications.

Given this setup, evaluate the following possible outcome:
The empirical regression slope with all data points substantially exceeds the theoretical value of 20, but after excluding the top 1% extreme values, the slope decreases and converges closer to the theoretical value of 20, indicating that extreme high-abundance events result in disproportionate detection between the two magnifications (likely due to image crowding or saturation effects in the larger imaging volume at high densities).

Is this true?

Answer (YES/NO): NO